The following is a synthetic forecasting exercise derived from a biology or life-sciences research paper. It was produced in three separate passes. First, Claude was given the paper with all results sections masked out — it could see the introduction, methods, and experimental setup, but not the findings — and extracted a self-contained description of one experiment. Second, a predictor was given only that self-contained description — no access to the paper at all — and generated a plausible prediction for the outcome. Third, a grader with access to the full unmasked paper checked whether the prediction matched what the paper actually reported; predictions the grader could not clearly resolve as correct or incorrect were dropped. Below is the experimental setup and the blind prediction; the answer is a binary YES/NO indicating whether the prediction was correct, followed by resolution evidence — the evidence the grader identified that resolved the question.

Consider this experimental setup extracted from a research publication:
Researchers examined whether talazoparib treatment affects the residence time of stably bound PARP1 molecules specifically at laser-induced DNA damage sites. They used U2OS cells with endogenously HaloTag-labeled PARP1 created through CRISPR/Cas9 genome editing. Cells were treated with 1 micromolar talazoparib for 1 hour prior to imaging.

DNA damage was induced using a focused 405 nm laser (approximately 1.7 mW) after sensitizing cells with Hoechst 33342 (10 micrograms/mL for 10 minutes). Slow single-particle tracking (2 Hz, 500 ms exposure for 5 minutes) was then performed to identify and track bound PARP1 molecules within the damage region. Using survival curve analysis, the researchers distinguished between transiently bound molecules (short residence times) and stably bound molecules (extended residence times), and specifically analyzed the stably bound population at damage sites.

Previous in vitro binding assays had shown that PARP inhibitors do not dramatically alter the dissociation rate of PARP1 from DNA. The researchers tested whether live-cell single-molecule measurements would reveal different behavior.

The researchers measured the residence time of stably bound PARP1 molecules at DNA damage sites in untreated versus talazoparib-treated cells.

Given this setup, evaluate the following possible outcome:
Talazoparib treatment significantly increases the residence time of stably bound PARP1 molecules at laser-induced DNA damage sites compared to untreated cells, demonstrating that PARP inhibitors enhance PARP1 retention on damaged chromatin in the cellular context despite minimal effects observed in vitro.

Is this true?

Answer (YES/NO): YES